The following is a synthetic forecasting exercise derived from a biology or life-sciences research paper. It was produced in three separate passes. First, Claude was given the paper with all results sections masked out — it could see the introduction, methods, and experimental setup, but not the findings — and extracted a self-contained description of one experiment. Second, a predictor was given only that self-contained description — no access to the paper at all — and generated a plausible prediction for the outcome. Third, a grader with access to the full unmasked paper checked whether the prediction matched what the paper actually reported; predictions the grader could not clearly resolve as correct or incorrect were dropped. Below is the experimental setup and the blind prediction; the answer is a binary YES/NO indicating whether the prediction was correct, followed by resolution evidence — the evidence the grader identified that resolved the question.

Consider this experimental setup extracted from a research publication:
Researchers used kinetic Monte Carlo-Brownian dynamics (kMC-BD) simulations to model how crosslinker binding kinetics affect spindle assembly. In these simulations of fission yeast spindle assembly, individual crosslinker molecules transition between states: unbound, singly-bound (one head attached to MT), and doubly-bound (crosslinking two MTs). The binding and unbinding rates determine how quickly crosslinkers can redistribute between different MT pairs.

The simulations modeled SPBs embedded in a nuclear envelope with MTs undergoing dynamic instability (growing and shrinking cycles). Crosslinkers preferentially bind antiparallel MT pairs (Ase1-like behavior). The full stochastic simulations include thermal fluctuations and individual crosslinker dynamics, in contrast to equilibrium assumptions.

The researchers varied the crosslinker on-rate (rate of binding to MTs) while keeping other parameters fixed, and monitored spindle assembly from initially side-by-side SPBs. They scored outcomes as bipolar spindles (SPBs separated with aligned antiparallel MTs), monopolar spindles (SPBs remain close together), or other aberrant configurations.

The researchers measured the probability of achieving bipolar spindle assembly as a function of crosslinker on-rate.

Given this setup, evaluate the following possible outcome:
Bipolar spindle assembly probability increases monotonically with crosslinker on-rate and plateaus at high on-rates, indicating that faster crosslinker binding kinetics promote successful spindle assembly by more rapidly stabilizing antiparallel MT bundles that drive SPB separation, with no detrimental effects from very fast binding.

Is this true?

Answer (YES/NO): NO